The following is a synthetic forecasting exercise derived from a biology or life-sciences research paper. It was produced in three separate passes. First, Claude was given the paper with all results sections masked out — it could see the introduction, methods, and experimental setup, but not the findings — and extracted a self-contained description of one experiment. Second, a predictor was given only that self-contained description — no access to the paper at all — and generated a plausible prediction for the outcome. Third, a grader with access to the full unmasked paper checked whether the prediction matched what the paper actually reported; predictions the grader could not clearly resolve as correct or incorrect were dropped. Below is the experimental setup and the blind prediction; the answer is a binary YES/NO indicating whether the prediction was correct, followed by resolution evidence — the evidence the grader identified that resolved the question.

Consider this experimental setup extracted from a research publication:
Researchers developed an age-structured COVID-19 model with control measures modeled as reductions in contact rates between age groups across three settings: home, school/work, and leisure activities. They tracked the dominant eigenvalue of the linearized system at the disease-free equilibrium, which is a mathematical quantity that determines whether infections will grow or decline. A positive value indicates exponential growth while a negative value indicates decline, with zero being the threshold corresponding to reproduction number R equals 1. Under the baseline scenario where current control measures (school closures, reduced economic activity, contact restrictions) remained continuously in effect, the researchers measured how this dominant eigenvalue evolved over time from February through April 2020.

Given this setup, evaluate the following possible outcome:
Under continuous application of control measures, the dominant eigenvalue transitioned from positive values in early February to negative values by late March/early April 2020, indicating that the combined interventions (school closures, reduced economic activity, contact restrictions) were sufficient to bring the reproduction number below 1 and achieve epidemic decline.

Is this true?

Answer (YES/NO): YES